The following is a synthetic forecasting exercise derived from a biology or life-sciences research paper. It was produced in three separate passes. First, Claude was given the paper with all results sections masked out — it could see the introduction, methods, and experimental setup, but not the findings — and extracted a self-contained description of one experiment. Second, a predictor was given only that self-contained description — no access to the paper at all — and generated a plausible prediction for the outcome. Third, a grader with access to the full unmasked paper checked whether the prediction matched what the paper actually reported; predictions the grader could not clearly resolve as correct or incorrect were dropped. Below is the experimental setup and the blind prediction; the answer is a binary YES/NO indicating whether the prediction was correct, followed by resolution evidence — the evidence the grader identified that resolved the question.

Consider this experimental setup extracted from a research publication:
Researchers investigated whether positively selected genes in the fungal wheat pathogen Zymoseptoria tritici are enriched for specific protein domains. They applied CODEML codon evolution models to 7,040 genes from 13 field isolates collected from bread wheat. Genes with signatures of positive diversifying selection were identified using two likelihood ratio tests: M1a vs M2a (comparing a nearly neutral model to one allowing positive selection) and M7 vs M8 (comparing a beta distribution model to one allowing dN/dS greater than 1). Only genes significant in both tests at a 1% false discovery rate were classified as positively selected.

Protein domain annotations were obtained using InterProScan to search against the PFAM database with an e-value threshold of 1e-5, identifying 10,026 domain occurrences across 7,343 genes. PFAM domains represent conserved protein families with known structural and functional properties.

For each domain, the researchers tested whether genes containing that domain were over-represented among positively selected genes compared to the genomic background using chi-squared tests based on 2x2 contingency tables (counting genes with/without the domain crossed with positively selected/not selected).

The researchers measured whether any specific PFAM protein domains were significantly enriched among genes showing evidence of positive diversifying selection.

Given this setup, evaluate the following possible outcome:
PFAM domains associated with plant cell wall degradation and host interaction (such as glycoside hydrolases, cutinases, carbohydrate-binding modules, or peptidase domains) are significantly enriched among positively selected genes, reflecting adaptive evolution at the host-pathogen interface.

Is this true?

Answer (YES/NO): YES